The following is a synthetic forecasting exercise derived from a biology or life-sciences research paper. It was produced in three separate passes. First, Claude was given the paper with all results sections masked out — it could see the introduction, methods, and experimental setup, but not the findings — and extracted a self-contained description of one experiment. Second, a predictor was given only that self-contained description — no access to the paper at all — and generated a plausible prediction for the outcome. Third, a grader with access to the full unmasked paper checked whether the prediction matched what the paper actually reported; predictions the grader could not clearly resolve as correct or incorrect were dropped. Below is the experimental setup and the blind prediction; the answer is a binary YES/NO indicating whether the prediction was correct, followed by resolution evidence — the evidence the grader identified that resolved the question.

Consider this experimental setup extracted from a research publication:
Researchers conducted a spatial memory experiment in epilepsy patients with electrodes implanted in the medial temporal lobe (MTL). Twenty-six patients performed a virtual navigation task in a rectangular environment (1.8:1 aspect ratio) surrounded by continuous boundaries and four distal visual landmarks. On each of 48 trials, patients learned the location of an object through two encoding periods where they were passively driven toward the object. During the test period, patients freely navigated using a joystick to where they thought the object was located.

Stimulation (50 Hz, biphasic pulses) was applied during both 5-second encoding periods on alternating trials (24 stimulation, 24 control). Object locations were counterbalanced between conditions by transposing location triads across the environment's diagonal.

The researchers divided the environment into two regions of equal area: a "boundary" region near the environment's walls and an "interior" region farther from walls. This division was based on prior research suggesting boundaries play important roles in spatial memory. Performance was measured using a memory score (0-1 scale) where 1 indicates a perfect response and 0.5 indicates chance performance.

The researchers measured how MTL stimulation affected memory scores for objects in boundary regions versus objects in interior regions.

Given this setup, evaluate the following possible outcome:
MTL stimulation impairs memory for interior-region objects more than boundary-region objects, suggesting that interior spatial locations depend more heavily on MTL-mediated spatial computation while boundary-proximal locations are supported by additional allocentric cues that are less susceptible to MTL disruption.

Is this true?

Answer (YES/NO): YES